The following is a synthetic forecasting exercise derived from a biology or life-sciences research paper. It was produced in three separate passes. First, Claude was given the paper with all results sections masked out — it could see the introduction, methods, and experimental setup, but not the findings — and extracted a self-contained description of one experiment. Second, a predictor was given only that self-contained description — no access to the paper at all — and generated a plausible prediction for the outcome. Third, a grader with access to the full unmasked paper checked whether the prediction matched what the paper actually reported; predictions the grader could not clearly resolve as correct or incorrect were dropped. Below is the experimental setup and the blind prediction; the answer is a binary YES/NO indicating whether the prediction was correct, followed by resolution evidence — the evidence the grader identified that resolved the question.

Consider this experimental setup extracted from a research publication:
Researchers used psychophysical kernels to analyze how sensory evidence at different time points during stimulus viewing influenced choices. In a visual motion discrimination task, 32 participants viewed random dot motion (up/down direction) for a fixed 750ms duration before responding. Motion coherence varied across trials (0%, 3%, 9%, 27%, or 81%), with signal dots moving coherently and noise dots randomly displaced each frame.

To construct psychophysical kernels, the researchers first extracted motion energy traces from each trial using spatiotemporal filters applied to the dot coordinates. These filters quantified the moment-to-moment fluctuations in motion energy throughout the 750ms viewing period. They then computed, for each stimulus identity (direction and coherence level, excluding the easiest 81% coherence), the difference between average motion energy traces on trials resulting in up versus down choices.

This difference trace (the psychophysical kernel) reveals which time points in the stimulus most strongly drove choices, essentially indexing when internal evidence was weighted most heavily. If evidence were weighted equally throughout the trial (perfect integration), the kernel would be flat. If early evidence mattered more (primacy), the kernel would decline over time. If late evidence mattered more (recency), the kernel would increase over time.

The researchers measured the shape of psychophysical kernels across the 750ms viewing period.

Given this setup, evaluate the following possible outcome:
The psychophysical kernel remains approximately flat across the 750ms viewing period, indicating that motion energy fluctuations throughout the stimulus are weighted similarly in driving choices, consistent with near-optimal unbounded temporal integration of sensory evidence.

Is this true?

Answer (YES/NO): NO